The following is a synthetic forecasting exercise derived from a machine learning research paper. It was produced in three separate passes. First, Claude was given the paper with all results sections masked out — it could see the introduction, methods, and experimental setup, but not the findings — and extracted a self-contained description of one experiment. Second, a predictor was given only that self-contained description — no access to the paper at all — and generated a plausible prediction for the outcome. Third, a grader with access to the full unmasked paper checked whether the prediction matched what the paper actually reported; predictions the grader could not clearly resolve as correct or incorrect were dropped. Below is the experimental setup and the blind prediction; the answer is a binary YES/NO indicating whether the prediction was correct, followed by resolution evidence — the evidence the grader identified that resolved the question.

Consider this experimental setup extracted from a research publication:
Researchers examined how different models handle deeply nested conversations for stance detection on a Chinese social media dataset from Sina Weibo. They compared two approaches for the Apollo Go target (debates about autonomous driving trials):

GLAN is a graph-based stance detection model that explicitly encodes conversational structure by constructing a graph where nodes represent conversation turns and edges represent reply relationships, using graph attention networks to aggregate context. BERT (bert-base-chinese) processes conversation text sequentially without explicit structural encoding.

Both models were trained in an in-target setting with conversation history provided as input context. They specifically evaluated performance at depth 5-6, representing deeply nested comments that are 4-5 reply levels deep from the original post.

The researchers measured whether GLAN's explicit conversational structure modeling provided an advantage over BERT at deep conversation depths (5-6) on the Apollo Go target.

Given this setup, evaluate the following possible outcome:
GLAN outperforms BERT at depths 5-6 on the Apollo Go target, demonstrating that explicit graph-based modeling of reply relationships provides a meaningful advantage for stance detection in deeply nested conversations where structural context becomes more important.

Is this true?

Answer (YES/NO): YES